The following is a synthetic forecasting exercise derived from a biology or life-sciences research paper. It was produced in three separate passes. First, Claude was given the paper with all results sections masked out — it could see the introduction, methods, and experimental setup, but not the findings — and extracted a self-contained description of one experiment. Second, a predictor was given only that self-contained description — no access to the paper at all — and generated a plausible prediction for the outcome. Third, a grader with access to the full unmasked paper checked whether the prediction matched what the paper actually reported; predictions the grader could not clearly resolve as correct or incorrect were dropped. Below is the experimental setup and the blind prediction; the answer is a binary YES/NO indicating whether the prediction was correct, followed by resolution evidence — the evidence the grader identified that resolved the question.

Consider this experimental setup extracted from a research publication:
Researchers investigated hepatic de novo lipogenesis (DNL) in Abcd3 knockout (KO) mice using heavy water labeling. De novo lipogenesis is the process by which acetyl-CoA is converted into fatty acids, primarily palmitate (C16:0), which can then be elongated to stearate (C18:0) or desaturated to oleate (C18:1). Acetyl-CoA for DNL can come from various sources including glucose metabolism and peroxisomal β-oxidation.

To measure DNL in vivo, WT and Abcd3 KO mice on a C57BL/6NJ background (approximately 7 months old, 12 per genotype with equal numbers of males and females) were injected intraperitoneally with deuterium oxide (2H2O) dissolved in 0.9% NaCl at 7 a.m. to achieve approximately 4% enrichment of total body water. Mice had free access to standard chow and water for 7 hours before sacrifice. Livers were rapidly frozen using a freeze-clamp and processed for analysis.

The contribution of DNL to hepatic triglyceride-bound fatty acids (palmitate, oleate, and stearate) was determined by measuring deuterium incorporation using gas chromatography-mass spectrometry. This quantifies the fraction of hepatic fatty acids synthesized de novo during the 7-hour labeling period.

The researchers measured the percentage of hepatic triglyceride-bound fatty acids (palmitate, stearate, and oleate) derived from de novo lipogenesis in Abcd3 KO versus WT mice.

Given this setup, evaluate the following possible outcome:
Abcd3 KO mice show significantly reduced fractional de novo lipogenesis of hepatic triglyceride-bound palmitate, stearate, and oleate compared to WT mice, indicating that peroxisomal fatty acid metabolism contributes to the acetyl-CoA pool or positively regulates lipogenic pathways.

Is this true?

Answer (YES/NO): YES